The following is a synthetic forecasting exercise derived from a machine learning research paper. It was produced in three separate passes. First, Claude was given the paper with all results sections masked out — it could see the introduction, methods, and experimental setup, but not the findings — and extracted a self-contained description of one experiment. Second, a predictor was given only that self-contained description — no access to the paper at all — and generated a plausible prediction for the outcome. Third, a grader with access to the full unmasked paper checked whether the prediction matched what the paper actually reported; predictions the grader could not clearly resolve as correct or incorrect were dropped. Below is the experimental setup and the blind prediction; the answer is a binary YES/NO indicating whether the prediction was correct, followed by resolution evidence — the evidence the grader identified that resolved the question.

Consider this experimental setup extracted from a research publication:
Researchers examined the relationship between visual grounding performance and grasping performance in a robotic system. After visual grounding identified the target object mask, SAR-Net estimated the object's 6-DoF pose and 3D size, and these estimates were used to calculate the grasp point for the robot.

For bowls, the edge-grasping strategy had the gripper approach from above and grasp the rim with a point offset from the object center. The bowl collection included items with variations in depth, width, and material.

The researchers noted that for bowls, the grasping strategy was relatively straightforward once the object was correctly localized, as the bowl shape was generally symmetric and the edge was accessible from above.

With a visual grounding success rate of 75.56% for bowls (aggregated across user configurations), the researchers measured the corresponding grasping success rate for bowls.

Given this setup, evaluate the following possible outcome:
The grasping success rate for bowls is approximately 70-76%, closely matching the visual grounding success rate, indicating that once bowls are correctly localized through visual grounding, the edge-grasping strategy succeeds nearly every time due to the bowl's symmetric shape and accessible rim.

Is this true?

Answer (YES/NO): YES